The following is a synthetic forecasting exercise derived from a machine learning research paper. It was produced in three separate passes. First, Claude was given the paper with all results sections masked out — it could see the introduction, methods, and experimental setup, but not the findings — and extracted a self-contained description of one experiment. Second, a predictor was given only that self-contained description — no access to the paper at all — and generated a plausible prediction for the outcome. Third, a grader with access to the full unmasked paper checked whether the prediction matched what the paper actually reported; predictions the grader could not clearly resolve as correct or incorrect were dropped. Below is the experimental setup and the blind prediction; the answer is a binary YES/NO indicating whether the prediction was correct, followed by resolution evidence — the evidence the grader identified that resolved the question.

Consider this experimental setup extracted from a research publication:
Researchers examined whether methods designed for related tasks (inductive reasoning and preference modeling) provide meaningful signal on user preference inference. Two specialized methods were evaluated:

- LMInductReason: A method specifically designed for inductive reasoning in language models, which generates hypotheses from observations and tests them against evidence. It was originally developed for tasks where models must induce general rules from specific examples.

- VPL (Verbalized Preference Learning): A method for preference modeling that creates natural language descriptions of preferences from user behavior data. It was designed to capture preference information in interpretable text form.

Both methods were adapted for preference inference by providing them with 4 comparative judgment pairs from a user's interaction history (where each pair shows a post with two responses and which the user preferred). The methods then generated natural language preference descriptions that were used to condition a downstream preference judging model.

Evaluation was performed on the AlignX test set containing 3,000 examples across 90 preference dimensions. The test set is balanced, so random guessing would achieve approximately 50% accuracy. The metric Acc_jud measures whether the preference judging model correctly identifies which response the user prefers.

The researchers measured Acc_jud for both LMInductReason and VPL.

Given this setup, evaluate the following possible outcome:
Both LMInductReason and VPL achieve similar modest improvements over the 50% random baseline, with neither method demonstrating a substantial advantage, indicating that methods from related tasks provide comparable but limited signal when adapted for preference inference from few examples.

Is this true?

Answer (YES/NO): YES